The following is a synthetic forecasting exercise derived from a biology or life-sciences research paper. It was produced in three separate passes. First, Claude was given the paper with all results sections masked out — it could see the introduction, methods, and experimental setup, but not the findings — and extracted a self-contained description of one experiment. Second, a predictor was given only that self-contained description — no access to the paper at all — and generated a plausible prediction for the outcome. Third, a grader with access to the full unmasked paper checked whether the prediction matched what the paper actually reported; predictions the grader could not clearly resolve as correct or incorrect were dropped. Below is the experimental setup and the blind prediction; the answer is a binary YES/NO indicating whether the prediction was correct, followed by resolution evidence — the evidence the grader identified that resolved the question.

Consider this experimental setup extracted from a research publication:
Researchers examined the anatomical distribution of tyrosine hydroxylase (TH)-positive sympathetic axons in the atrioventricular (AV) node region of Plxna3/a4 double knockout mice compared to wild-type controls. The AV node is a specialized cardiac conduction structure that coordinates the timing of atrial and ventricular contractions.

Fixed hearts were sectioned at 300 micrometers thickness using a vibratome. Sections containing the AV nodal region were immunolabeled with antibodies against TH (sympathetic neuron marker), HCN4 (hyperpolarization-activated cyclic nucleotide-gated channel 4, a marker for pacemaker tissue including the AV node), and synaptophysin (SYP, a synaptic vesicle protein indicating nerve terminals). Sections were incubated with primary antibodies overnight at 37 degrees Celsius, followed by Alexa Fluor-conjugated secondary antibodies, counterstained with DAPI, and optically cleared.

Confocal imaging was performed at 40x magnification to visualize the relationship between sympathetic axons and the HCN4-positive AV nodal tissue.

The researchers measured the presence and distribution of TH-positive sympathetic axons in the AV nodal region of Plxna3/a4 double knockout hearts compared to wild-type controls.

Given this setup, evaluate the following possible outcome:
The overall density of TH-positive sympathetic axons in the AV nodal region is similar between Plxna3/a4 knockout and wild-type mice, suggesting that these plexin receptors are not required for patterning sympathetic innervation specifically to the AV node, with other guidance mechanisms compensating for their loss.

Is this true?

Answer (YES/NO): NO